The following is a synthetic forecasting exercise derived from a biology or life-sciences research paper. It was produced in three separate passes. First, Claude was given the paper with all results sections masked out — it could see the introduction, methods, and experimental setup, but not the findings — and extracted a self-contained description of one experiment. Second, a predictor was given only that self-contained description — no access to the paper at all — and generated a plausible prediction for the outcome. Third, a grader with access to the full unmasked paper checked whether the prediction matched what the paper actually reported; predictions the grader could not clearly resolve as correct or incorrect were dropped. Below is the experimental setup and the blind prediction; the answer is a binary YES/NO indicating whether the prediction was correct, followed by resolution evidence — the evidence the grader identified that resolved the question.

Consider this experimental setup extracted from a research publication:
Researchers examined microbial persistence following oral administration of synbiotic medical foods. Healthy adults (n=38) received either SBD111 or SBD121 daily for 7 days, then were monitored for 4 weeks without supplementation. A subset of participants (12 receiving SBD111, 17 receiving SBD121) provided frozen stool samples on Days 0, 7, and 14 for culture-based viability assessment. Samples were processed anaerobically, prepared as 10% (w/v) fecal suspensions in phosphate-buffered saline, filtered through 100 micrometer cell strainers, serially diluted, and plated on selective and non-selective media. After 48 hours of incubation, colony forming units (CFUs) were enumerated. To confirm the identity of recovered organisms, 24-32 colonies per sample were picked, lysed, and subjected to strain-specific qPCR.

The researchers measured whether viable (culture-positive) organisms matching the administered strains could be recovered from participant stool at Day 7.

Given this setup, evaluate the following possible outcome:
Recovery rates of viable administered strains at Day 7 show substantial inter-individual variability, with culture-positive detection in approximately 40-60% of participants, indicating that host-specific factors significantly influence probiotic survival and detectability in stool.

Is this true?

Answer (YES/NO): NO